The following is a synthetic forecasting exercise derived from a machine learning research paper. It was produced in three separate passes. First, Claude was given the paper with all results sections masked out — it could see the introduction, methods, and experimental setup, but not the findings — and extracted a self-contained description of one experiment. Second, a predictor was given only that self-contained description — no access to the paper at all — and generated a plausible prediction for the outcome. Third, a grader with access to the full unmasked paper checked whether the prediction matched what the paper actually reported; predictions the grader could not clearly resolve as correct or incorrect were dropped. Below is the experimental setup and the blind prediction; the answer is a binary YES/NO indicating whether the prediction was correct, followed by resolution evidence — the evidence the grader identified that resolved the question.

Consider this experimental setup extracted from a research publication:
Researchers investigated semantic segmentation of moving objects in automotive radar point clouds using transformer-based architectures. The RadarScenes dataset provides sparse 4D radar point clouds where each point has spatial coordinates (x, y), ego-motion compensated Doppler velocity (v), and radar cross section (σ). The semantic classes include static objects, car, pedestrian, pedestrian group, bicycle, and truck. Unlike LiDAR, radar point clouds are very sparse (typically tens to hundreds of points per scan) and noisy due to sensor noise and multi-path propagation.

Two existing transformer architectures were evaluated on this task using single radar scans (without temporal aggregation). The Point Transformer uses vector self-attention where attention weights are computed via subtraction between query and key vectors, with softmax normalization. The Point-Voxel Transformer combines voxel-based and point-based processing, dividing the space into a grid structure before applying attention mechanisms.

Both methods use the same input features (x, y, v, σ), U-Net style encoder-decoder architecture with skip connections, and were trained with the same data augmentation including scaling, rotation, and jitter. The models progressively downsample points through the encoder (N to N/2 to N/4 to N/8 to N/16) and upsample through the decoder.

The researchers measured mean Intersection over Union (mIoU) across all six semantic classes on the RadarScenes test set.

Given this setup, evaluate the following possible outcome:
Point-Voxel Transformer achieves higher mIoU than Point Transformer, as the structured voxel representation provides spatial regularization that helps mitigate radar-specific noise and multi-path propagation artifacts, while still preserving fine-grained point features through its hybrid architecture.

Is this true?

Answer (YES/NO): NO